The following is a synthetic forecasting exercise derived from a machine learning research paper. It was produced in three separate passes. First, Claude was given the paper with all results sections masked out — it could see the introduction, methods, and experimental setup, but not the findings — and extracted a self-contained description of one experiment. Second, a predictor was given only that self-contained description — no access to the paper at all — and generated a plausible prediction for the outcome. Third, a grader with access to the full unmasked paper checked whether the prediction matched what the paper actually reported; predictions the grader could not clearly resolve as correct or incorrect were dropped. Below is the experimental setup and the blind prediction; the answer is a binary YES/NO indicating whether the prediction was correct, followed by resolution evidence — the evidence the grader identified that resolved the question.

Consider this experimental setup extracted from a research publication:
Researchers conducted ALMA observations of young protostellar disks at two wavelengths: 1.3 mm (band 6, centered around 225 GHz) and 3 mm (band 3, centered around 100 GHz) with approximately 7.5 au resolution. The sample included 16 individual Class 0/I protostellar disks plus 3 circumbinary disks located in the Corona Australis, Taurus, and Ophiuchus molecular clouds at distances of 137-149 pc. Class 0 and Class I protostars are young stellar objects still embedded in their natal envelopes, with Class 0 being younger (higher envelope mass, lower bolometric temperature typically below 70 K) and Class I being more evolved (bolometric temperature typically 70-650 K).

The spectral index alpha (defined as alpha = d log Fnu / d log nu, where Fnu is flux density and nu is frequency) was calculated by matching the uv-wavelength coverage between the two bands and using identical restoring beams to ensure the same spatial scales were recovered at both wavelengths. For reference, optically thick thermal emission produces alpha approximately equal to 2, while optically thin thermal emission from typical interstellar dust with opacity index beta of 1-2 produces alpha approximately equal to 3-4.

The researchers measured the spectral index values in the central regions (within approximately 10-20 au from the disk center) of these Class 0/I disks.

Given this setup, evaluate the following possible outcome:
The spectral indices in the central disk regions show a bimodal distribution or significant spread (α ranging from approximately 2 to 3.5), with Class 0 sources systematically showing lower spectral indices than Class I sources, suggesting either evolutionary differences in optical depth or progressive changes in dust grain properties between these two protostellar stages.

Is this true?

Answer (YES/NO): NO